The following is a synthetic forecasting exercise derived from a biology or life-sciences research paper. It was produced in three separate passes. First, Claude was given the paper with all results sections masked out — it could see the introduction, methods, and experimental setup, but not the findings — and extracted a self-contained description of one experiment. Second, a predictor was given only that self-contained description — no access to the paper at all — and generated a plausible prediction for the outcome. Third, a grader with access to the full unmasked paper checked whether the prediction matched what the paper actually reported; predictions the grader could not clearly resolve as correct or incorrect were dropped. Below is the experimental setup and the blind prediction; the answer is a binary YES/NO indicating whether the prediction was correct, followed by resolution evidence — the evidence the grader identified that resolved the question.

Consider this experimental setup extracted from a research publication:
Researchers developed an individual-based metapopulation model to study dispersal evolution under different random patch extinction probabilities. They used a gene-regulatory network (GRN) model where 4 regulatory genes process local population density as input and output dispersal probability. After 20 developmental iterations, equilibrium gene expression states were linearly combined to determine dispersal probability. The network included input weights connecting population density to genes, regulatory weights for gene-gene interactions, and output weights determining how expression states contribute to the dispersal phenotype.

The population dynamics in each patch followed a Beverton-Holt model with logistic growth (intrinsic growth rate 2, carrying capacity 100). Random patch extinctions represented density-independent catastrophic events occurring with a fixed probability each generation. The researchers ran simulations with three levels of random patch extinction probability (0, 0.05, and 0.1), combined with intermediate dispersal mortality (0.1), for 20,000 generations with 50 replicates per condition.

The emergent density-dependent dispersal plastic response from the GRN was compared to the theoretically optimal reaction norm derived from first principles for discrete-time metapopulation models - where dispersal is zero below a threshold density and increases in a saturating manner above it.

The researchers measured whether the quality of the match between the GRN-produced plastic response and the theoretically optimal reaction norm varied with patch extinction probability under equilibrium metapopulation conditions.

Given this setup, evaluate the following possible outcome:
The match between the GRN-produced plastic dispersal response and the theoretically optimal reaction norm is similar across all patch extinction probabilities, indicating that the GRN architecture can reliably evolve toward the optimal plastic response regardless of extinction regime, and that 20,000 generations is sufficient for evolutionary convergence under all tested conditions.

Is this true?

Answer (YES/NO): NO